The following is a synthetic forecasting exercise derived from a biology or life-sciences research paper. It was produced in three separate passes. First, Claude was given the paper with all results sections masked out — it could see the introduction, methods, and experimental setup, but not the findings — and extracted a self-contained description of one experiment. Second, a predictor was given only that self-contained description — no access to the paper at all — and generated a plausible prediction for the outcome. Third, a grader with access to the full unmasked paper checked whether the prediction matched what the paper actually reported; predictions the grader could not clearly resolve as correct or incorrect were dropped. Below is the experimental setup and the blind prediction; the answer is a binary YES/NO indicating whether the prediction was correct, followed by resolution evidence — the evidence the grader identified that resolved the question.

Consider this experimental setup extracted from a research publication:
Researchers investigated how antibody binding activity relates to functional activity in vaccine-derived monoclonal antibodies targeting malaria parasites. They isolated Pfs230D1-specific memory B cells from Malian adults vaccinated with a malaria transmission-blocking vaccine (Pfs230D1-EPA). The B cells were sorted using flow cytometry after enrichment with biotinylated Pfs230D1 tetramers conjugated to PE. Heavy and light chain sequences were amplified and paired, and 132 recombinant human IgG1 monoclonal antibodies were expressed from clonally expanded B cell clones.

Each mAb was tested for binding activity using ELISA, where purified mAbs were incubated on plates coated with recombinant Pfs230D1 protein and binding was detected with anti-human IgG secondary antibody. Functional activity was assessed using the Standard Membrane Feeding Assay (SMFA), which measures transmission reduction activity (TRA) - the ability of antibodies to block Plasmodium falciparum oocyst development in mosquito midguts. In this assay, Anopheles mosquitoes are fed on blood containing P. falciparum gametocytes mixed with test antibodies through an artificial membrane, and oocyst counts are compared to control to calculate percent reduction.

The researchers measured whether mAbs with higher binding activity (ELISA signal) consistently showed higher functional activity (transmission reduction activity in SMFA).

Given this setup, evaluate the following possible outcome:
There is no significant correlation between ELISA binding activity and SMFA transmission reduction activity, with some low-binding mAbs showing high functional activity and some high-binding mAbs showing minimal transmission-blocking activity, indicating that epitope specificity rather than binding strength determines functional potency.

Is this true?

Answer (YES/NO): NO